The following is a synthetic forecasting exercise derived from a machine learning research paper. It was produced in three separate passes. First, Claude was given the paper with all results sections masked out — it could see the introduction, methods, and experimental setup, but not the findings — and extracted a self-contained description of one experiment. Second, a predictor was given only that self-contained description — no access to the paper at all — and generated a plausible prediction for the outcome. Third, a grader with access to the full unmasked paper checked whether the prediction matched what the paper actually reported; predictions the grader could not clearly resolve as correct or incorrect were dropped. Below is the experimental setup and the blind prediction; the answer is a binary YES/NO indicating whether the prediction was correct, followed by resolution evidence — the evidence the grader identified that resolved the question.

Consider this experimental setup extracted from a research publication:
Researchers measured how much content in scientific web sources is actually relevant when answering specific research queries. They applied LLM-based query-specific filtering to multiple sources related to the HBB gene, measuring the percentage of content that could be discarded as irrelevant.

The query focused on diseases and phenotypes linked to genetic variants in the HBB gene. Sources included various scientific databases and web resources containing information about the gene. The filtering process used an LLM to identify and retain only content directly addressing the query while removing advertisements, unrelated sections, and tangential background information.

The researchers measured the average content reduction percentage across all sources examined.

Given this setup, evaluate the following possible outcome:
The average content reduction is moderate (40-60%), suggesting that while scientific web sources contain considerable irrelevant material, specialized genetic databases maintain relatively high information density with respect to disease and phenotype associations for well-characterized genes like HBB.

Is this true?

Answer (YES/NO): NO